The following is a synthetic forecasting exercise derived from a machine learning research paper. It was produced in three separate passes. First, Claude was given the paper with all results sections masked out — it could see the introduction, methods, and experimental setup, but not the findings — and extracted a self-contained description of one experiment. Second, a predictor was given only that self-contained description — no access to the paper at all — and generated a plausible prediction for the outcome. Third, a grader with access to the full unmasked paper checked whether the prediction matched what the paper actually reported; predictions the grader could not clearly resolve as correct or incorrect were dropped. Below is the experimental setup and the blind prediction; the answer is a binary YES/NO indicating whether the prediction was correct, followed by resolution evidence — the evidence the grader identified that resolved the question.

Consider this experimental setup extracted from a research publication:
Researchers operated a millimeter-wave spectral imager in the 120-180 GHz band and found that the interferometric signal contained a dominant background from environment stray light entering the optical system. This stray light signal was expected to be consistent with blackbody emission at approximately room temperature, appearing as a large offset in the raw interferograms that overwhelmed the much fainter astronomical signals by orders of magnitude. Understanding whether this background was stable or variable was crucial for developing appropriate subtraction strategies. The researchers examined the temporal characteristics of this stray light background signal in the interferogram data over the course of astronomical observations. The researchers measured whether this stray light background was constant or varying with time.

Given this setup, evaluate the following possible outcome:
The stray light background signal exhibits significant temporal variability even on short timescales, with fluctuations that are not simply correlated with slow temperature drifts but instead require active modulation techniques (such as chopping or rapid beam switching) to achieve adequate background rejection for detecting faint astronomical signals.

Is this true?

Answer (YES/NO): NO